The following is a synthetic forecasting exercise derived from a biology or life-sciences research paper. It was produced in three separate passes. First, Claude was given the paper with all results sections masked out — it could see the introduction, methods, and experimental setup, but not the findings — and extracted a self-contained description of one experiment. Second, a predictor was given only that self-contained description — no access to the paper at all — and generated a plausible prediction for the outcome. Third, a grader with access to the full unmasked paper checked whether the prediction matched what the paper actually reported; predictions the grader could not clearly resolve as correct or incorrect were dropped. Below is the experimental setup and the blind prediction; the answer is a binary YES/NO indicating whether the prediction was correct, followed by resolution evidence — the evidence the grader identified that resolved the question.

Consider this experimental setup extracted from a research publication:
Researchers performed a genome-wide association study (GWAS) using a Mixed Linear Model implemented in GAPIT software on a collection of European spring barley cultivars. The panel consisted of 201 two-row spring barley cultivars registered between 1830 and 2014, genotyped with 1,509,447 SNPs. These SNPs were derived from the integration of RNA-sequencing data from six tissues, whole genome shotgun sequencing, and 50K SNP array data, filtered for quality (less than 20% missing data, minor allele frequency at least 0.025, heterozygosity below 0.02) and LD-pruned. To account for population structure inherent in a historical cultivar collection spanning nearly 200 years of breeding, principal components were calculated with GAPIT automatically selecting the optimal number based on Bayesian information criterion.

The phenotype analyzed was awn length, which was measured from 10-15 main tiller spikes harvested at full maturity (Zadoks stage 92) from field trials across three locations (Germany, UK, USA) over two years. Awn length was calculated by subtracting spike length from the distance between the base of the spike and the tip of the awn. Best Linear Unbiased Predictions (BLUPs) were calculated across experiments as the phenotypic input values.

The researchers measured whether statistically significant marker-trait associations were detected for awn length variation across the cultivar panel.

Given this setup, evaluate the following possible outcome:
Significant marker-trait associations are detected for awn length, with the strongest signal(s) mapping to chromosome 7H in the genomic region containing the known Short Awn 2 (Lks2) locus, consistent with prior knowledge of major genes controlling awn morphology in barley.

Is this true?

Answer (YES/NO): NO